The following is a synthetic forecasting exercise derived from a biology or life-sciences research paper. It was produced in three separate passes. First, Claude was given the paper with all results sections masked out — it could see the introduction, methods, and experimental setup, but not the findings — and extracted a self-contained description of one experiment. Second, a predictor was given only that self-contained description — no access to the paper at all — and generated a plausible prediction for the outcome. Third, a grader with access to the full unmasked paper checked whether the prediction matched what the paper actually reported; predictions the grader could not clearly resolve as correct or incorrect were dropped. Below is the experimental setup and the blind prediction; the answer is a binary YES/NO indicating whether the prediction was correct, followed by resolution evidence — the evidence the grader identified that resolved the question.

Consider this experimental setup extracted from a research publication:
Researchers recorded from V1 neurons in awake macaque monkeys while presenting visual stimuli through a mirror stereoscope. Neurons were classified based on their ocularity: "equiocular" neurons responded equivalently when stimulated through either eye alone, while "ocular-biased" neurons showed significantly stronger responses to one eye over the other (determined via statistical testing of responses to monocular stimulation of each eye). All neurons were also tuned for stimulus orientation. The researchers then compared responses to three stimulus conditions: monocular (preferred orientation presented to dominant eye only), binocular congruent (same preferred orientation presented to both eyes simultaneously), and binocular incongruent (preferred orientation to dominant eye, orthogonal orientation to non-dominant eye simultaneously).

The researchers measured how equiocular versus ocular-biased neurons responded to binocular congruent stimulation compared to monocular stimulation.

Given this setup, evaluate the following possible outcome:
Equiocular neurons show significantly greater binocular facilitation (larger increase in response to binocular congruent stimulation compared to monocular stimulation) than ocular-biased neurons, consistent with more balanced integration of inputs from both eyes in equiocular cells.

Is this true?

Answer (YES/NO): YES